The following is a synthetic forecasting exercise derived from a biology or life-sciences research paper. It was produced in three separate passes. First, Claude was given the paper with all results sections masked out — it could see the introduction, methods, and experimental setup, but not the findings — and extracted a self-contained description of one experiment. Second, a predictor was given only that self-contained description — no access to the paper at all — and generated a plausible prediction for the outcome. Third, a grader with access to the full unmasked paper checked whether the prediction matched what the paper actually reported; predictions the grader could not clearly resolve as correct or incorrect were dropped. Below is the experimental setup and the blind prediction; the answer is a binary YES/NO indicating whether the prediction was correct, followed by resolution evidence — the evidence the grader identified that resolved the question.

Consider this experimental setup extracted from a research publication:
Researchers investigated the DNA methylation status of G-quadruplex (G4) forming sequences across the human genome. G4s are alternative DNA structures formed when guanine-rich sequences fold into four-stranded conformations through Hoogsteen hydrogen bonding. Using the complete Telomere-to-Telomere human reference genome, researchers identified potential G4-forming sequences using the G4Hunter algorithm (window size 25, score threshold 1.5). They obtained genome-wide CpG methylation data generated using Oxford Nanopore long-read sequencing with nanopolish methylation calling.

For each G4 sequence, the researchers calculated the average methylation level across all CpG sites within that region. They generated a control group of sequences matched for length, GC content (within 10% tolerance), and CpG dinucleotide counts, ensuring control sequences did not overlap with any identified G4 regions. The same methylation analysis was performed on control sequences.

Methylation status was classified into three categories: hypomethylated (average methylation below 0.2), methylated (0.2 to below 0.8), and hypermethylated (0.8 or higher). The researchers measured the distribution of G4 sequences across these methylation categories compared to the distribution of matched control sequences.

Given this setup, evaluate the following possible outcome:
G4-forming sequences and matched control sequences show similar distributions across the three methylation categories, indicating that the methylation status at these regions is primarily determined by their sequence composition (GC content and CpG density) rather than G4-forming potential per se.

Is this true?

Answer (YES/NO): NO